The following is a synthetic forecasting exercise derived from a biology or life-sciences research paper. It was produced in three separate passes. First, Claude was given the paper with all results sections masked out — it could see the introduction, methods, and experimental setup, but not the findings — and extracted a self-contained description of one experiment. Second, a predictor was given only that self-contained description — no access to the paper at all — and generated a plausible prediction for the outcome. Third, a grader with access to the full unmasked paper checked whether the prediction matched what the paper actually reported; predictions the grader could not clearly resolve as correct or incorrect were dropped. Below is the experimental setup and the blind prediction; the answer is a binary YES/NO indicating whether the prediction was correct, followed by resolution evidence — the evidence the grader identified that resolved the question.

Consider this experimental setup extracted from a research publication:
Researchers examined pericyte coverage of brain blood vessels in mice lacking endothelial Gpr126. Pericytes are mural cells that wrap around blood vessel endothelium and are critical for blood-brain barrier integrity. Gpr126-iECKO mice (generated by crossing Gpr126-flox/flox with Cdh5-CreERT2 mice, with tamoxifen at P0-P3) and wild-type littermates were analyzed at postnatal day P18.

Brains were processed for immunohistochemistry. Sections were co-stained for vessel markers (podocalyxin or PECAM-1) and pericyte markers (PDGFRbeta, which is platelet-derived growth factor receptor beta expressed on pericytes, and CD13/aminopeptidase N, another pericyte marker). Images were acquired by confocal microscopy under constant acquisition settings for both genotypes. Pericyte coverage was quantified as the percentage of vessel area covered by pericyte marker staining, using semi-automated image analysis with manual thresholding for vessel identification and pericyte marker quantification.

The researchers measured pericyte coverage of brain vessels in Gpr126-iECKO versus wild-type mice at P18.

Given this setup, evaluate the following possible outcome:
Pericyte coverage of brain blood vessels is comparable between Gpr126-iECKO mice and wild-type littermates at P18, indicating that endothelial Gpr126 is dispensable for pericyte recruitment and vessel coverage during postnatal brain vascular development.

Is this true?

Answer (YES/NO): NO